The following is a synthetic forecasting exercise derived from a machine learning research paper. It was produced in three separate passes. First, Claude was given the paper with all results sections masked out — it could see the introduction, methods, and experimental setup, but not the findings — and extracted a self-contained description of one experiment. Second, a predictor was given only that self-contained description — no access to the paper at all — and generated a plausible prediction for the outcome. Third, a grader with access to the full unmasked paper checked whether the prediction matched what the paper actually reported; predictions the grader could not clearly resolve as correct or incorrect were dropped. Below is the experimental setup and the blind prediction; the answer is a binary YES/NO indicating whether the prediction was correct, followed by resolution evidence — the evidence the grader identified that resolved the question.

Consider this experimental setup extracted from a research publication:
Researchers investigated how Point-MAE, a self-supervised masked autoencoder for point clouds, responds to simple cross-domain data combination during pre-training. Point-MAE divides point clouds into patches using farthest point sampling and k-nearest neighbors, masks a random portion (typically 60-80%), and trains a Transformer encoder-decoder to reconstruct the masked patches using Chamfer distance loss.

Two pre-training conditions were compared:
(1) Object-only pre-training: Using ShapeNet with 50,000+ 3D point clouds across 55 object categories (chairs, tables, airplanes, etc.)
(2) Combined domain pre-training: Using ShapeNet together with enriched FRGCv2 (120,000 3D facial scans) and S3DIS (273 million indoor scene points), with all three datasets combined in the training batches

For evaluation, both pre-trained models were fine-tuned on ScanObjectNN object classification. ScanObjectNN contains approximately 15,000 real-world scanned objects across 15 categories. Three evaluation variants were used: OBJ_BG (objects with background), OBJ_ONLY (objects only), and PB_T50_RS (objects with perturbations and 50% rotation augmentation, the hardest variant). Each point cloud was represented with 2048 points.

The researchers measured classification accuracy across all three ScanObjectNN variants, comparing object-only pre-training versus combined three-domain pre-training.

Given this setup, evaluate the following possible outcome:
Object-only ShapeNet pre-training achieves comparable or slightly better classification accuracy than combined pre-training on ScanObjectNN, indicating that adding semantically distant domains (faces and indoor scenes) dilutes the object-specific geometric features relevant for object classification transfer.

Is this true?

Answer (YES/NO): NO